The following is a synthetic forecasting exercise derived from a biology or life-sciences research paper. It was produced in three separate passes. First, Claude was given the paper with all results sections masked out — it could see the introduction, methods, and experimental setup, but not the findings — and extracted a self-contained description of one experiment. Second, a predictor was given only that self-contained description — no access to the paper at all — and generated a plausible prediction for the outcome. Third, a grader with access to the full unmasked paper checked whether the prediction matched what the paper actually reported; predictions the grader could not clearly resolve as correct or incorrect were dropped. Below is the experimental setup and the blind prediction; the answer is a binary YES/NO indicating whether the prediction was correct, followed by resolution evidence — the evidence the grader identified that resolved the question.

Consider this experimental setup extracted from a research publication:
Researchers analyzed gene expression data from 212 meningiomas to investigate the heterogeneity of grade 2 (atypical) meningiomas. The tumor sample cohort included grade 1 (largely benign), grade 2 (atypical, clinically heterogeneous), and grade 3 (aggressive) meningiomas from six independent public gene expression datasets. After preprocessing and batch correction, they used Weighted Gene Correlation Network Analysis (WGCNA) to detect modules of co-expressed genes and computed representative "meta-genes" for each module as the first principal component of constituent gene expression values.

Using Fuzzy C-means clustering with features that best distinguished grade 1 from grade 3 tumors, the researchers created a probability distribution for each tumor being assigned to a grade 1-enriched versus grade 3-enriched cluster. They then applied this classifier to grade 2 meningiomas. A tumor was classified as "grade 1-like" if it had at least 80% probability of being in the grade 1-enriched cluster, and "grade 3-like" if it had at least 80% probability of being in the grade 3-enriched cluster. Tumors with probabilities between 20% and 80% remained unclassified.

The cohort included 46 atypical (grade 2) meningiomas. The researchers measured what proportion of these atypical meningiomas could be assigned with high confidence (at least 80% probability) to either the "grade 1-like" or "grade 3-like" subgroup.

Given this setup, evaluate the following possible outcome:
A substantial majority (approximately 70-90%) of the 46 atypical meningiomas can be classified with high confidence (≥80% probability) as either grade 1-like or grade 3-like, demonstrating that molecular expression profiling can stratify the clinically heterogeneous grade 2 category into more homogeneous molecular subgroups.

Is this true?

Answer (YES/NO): YES